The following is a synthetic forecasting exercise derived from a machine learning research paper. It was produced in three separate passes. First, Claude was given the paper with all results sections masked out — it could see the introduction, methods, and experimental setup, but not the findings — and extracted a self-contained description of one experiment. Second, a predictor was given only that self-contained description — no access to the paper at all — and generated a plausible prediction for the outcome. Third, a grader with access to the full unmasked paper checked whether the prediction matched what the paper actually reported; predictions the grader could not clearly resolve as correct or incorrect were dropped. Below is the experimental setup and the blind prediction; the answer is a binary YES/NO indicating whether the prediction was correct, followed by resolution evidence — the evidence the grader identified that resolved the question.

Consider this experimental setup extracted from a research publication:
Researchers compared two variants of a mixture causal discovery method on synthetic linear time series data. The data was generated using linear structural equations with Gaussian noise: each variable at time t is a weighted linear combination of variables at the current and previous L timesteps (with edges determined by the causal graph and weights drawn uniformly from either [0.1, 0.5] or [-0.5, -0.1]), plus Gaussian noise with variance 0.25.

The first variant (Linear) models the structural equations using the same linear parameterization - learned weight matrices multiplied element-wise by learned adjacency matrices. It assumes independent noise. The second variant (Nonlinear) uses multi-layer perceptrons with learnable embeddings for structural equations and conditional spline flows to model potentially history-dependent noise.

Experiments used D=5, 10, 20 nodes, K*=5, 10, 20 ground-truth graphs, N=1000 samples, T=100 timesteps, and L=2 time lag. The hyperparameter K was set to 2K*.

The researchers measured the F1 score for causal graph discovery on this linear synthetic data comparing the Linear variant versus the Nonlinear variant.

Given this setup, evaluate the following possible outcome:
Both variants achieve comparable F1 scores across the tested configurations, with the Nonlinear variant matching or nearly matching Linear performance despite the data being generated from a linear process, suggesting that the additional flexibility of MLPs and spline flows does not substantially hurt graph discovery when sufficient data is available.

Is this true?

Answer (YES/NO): NO